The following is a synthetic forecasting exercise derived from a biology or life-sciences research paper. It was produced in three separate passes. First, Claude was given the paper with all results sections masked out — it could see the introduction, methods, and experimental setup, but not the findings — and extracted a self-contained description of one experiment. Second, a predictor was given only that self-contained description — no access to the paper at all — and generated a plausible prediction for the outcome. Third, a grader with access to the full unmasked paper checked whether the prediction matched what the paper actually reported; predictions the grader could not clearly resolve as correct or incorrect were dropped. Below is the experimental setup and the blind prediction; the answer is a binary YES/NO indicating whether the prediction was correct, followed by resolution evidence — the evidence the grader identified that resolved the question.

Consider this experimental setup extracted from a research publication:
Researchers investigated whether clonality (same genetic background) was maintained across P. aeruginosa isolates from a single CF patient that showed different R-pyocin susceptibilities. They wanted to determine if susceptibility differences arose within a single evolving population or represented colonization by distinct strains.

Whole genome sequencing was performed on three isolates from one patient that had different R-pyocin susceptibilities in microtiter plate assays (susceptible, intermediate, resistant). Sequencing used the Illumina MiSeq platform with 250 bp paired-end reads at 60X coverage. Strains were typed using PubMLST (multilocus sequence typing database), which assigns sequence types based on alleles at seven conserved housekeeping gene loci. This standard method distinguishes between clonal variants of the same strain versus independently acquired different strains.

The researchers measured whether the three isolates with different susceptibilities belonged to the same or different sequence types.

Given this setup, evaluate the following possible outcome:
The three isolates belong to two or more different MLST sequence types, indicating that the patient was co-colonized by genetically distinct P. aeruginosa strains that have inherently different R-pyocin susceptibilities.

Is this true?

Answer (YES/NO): NO